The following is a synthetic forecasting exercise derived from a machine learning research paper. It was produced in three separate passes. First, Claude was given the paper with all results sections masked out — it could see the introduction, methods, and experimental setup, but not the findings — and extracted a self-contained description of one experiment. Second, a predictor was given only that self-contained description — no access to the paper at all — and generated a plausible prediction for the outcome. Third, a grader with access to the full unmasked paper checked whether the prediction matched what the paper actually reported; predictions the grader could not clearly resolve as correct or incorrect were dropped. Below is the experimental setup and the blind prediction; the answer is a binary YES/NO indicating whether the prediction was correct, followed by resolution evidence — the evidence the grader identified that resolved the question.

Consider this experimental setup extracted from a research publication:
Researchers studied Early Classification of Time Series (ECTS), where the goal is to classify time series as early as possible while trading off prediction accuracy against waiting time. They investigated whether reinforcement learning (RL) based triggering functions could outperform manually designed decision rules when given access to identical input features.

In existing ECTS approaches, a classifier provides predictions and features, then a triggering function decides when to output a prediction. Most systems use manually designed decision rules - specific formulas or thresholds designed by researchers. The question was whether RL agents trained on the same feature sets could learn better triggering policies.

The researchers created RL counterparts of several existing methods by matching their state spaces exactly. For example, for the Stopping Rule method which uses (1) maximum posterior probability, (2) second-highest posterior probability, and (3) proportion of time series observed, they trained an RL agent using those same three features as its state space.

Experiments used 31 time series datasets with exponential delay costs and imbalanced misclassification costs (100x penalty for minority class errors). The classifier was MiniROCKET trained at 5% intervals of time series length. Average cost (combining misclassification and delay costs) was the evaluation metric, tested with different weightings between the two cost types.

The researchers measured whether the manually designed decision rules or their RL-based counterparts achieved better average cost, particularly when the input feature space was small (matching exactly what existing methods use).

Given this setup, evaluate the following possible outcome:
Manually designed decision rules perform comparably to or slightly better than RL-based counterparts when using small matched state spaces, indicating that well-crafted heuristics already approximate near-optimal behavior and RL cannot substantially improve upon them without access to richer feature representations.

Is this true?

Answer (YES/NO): YES